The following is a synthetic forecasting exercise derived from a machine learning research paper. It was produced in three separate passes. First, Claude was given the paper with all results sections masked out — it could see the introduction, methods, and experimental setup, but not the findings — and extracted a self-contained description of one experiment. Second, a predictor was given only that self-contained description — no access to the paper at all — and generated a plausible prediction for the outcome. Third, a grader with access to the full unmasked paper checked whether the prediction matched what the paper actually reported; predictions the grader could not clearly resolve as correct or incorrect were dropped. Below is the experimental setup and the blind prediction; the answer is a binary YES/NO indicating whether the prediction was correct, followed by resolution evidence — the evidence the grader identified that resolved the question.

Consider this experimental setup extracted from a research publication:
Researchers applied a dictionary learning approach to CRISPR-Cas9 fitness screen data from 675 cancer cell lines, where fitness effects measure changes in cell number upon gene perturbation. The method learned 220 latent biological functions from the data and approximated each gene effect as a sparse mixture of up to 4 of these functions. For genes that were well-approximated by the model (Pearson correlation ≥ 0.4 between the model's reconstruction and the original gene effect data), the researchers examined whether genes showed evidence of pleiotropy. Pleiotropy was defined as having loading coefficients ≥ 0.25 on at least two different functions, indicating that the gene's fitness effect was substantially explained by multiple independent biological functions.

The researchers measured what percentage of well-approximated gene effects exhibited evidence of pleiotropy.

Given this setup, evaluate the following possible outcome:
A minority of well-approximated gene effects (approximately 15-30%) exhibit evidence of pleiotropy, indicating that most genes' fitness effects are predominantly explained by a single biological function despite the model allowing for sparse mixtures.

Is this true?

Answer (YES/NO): NO